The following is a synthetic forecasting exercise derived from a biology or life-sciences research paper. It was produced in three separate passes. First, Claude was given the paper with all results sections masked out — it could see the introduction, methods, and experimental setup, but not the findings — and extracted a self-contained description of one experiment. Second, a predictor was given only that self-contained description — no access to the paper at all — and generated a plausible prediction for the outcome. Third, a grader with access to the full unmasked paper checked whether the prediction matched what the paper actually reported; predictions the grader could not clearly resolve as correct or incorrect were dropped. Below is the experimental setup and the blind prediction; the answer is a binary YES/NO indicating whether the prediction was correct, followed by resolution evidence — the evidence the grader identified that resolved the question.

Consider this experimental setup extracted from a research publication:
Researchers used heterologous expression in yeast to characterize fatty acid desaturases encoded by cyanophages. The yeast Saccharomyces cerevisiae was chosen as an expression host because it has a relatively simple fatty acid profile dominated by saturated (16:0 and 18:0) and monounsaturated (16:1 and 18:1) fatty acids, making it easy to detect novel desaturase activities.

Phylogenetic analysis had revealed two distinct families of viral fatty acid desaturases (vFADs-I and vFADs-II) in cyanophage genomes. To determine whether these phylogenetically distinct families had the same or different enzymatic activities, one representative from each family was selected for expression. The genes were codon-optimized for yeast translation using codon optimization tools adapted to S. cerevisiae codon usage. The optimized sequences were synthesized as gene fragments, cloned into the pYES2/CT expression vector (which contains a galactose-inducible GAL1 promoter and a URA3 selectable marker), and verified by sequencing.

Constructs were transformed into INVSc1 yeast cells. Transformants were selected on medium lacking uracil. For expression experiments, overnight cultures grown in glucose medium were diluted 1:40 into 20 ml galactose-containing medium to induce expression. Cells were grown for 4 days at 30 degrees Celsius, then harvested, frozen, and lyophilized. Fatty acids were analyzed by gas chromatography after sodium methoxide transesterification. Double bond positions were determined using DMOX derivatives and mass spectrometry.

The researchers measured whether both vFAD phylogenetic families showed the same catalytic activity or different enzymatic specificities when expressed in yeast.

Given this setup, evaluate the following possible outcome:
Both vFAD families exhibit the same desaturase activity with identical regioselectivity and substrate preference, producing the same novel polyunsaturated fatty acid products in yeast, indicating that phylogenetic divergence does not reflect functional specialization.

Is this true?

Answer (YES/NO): NO